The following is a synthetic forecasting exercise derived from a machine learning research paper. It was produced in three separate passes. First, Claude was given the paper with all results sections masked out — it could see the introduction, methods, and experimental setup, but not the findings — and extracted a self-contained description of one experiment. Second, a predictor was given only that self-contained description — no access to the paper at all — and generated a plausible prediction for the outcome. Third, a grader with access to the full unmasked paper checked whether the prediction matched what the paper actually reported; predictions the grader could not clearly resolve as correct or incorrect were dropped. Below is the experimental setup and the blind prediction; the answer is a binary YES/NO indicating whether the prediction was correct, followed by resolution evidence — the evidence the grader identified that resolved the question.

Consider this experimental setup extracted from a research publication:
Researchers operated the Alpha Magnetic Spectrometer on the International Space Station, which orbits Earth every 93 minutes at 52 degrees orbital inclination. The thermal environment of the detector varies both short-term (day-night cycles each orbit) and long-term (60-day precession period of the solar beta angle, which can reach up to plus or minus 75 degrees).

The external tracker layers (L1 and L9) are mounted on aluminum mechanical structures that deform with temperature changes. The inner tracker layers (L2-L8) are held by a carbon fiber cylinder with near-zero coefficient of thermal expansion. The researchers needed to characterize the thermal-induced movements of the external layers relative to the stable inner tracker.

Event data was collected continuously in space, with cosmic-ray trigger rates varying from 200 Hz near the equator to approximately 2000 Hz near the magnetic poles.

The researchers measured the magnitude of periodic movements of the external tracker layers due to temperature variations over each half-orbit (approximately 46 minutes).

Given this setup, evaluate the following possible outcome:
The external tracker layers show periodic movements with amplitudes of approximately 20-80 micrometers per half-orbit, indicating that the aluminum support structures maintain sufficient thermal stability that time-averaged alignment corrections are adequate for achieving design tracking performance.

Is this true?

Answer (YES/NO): NO